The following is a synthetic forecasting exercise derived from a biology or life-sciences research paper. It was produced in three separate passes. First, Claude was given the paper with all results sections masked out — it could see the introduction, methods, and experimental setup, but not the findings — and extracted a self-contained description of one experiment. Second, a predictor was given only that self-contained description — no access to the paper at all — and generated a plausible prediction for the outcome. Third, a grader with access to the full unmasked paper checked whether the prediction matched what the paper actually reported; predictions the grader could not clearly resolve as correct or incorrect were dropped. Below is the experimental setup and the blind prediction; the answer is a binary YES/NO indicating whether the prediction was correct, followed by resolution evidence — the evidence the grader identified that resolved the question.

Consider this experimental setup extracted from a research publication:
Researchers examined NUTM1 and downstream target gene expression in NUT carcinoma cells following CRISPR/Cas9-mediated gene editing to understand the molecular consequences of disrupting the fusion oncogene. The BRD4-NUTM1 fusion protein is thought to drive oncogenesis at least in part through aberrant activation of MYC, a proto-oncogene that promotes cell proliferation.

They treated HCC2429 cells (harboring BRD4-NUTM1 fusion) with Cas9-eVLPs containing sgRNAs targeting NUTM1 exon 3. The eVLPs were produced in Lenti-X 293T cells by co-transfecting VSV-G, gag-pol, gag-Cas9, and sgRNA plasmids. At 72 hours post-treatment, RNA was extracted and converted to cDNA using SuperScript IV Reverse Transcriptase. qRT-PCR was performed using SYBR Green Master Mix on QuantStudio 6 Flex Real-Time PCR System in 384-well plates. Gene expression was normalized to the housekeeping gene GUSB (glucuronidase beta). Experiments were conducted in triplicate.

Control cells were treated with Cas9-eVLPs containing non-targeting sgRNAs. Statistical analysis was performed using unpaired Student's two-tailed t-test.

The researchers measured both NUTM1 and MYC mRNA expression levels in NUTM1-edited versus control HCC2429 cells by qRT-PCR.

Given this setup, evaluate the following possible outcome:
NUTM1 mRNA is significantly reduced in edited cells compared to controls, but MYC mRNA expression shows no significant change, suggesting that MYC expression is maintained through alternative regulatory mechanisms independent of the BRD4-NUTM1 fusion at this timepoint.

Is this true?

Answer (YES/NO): NO